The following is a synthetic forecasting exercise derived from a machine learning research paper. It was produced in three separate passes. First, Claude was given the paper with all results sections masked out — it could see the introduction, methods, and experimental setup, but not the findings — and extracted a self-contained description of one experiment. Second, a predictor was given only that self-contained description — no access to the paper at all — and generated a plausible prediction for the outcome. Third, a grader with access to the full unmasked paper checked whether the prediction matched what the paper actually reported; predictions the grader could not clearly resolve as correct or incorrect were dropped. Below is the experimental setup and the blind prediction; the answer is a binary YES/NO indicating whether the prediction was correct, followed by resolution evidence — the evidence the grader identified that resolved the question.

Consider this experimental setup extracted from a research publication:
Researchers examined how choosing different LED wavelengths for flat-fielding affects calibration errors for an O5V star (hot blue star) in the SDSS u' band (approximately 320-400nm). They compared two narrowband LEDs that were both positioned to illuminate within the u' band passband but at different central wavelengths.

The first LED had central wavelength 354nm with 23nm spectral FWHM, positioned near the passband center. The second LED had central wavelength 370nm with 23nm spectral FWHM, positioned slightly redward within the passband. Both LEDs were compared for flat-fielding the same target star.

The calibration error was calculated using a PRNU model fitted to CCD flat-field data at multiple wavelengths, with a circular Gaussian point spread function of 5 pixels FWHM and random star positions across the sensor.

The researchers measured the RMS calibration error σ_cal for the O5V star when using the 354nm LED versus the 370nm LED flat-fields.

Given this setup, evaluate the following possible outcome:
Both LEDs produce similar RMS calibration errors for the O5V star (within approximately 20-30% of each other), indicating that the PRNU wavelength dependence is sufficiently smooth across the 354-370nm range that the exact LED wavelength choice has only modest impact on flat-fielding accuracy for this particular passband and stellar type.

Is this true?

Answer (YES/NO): YES